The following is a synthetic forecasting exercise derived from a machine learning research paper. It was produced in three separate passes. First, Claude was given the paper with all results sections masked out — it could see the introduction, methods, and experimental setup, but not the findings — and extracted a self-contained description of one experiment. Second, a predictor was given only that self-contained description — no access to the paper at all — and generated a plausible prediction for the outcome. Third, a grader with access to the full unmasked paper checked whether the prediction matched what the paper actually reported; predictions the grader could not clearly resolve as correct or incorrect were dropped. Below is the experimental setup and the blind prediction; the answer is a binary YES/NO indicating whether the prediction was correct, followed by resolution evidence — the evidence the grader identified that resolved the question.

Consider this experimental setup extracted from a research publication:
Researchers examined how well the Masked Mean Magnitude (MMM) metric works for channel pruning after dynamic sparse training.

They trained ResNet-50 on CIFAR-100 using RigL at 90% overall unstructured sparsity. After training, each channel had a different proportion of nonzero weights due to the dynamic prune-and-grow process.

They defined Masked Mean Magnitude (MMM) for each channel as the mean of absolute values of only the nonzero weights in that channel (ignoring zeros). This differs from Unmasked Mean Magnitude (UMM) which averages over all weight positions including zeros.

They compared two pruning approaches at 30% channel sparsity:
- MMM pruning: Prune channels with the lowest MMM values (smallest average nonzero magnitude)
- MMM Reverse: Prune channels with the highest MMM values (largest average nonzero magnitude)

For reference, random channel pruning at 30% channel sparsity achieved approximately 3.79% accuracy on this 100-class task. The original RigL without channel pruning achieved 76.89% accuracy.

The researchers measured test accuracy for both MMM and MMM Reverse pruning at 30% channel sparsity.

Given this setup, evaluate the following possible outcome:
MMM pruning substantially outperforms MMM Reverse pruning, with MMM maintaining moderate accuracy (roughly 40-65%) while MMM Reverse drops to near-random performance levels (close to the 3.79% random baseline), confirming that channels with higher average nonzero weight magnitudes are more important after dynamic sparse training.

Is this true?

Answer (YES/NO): NO